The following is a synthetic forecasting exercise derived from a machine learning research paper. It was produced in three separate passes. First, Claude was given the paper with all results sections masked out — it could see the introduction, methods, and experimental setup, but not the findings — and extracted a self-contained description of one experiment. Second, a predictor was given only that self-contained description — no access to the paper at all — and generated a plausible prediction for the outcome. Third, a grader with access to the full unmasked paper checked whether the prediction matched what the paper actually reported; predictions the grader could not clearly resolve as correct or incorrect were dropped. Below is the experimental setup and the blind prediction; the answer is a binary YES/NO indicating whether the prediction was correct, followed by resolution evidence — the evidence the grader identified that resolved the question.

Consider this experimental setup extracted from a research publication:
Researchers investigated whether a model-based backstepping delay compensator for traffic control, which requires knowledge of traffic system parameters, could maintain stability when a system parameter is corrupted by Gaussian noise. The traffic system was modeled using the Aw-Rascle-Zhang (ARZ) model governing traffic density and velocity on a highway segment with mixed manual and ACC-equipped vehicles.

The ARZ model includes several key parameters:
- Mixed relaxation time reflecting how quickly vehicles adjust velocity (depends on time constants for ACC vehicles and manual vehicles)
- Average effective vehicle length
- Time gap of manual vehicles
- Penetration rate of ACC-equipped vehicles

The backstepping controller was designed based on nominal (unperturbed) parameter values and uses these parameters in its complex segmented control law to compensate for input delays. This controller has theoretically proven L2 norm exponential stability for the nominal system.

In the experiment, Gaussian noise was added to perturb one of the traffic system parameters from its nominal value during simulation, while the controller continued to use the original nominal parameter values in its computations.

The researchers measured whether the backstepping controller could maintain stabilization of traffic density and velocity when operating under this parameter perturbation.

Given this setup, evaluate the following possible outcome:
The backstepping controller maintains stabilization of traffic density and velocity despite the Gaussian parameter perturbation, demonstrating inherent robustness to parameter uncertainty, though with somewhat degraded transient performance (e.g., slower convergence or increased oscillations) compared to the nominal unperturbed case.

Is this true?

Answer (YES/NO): NO